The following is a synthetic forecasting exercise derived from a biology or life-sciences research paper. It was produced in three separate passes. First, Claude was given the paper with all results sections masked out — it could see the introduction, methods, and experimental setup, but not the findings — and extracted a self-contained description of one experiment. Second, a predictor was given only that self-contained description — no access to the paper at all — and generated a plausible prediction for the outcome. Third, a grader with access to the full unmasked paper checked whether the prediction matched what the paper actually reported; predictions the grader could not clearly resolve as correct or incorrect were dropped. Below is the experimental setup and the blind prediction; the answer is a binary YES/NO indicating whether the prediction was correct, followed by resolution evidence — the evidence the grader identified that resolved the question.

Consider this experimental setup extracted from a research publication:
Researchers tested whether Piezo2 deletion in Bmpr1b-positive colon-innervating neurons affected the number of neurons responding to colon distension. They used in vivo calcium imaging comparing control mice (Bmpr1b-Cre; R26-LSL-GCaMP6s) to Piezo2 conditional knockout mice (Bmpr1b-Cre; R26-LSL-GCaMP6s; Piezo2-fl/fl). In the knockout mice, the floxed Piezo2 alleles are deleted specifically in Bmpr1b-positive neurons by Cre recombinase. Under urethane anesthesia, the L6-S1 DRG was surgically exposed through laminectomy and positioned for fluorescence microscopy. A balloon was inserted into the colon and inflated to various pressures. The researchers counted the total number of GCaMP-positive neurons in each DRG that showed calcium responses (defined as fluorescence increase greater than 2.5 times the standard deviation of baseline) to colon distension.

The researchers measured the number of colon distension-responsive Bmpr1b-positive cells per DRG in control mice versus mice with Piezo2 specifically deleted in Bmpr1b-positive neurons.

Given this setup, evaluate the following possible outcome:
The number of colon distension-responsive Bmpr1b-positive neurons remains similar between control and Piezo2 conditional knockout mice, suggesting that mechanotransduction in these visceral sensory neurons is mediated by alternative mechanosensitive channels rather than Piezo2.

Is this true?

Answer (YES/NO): NO